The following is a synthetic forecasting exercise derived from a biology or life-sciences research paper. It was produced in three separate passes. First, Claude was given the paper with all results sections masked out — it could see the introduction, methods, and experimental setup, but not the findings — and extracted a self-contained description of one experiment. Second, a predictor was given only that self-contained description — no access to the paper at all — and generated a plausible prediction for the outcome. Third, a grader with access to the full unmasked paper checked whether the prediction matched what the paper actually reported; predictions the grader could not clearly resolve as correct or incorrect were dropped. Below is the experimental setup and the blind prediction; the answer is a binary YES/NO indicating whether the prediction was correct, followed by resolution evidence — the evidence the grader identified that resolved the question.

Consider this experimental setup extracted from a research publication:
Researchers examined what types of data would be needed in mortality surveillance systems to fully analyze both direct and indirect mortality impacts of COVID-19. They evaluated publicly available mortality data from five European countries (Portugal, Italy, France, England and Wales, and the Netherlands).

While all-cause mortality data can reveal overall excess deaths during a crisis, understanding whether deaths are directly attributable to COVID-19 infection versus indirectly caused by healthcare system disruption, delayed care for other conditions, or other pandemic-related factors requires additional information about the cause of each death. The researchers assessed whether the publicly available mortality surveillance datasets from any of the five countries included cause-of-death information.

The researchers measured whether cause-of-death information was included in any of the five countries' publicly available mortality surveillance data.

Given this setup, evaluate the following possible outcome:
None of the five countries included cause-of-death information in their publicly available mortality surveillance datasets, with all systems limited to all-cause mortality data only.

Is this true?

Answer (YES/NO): YES